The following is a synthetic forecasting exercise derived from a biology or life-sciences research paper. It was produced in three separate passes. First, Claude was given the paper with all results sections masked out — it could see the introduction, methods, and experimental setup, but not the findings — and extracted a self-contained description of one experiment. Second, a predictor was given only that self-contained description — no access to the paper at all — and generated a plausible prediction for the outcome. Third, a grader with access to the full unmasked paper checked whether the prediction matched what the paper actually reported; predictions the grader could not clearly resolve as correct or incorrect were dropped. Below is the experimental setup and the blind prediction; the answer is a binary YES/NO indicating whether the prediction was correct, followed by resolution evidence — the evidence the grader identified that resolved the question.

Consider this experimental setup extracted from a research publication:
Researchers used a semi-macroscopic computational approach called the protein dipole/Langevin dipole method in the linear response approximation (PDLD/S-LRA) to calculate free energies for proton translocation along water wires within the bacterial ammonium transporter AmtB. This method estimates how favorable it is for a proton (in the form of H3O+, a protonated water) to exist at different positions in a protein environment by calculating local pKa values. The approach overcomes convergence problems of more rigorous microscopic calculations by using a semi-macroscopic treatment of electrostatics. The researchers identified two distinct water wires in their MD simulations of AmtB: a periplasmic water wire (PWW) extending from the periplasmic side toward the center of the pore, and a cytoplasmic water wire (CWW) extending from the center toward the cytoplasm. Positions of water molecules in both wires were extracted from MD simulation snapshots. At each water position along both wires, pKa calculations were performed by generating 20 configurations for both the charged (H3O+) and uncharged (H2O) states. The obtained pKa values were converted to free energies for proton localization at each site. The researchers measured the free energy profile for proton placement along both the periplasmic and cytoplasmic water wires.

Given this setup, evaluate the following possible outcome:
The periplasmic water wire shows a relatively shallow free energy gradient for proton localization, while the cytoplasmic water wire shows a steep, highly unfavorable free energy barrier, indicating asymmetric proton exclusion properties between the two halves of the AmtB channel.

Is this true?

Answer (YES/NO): NO